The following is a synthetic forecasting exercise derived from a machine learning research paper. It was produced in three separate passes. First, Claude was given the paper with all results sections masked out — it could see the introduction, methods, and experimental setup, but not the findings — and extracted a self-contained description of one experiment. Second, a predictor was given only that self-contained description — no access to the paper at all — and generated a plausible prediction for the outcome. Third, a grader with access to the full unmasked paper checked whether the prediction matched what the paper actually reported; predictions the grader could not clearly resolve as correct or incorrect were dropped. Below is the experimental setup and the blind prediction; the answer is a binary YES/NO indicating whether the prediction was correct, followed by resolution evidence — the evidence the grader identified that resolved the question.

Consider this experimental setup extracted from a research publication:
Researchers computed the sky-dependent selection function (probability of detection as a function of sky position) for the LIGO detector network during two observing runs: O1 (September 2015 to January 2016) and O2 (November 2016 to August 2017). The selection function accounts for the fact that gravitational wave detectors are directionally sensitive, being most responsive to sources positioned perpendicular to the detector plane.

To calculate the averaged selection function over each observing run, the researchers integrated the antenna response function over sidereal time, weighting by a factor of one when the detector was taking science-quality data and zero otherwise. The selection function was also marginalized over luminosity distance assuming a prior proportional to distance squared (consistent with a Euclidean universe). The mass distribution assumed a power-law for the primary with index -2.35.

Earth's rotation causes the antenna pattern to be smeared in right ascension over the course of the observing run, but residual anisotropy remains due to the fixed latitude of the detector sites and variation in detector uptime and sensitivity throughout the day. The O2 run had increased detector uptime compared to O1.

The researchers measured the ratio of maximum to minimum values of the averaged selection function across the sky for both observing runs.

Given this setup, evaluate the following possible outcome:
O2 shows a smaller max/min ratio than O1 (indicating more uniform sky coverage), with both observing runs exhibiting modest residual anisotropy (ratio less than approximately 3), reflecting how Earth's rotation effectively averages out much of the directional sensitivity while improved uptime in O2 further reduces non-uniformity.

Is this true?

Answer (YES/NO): YES